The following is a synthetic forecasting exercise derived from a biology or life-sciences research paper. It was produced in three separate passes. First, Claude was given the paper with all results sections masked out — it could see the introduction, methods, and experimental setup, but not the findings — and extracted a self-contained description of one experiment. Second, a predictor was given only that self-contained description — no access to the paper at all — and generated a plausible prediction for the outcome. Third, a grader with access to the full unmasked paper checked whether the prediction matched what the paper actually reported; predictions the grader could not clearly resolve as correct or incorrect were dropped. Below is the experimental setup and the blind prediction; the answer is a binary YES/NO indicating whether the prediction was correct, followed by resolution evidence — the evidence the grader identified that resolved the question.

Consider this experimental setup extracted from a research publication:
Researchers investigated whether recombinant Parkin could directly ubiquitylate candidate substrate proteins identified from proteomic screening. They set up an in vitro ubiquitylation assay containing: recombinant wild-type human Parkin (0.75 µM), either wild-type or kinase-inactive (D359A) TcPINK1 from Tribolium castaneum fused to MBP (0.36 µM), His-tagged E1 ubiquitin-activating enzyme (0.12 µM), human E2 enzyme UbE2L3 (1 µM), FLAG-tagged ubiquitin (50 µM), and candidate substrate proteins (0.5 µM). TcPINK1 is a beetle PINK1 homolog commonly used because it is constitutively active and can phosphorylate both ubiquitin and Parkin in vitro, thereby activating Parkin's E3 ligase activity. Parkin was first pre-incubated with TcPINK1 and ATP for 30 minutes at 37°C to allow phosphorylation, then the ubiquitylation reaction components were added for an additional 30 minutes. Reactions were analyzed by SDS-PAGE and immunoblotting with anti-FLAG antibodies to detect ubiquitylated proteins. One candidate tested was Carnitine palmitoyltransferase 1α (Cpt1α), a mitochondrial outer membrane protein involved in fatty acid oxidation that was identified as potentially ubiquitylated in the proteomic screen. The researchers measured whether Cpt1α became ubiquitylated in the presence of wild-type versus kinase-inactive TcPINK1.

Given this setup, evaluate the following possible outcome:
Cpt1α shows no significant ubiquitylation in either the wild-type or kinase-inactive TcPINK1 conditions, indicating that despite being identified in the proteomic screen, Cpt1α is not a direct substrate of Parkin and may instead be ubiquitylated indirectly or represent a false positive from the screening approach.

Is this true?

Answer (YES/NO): NO